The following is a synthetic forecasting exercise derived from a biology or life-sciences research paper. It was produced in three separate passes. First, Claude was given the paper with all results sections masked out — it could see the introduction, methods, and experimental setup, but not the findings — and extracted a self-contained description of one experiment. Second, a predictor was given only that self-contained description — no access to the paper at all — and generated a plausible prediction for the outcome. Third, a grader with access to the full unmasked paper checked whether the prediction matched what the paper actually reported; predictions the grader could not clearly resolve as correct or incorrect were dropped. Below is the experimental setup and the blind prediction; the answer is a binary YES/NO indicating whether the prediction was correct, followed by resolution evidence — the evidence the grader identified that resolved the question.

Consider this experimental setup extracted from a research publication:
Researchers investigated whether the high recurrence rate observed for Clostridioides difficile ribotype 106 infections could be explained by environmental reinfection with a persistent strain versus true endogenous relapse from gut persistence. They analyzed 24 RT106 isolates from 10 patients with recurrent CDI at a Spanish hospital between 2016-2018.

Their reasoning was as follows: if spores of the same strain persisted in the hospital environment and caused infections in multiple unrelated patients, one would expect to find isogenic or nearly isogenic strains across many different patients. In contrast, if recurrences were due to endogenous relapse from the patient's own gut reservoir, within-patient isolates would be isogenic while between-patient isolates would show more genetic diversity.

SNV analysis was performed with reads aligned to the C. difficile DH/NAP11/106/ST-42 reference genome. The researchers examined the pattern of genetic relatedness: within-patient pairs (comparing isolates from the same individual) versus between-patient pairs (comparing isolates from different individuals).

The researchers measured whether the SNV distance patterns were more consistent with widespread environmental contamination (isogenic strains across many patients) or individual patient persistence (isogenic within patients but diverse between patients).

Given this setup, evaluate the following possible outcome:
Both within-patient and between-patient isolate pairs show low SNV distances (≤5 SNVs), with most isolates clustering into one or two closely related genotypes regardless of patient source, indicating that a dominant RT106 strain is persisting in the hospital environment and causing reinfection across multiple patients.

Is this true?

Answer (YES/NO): NO